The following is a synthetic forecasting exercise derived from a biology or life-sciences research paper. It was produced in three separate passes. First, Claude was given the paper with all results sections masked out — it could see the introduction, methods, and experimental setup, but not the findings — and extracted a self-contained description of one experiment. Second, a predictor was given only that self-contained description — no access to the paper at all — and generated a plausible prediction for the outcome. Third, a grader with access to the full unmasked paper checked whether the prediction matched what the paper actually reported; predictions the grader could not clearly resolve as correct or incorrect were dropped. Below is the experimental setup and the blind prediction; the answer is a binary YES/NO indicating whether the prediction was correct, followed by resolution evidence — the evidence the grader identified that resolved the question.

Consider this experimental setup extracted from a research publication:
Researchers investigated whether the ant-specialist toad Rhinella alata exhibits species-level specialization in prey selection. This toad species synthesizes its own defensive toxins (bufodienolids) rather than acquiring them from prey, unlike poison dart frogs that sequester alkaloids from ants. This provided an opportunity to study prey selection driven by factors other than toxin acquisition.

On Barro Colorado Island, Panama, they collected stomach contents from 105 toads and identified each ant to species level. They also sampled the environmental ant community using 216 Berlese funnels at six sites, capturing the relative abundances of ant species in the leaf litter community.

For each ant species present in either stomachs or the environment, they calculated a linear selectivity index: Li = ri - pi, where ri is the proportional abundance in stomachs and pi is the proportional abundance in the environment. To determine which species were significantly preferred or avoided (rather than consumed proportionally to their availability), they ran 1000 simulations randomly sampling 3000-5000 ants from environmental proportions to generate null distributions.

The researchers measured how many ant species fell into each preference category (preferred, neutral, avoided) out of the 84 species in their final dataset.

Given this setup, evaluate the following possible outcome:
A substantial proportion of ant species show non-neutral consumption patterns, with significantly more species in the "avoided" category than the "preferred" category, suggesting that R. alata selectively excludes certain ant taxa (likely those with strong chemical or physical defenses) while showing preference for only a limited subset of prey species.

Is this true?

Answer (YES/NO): NO